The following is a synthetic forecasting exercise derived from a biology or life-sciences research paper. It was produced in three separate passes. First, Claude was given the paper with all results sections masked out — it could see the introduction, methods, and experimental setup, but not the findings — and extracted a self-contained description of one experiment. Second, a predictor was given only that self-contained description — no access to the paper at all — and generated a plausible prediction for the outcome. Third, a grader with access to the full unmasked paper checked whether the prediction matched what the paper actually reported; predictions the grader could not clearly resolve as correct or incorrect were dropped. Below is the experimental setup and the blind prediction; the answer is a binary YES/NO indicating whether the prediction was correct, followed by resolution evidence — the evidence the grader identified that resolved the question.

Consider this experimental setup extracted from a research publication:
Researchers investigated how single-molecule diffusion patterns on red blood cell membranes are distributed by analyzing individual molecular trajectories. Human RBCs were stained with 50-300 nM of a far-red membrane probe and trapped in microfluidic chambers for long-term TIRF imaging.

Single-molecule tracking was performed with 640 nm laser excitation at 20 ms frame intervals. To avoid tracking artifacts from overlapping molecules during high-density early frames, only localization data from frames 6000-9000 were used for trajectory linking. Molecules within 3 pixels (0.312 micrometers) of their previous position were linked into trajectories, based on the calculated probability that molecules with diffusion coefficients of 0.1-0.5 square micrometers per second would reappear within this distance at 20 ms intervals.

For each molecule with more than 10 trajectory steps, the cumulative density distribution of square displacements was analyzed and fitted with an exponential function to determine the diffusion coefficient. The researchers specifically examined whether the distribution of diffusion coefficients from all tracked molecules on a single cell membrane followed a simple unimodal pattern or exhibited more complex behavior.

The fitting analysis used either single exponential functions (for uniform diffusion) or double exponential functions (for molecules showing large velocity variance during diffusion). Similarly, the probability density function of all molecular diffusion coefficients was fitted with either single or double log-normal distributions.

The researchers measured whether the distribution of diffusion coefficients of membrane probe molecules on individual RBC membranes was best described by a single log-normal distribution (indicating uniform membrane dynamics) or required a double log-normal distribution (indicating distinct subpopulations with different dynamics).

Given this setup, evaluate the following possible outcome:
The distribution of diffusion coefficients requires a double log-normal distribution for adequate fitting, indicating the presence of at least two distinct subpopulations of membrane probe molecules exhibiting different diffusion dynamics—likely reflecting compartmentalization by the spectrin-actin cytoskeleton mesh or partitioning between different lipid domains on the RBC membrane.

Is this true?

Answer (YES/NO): NO